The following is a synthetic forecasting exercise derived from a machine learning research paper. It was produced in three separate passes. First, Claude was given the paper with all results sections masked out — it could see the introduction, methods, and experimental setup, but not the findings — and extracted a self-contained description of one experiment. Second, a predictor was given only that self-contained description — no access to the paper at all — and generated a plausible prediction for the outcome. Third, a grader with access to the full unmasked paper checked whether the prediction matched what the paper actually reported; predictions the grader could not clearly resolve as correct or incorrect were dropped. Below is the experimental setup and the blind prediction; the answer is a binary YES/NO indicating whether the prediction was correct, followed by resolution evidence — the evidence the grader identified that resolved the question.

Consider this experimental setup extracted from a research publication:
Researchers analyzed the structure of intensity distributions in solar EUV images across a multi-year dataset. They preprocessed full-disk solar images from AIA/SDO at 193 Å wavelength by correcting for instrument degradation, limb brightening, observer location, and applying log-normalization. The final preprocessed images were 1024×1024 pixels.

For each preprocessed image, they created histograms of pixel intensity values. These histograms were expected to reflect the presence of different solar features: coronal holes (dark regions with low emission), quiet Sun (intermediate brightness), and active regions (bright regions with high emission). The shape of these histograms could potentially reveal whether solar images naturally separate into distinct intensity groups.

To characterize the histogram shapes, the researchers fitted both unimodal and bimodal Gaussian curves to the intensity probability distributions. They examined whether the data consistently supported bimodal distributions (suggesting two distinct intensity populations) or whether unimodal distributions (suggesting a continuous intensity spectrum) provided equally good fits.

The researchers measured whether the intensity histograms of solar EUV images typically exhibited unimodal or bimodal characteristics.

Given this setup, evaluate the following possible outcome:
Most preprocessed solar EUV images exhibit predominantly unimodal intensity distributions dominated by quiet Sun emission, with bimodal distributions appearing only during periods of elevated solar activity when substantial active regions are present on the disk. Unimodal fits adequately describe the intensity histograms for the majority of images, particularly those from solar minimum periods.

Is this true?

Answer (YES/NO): NO